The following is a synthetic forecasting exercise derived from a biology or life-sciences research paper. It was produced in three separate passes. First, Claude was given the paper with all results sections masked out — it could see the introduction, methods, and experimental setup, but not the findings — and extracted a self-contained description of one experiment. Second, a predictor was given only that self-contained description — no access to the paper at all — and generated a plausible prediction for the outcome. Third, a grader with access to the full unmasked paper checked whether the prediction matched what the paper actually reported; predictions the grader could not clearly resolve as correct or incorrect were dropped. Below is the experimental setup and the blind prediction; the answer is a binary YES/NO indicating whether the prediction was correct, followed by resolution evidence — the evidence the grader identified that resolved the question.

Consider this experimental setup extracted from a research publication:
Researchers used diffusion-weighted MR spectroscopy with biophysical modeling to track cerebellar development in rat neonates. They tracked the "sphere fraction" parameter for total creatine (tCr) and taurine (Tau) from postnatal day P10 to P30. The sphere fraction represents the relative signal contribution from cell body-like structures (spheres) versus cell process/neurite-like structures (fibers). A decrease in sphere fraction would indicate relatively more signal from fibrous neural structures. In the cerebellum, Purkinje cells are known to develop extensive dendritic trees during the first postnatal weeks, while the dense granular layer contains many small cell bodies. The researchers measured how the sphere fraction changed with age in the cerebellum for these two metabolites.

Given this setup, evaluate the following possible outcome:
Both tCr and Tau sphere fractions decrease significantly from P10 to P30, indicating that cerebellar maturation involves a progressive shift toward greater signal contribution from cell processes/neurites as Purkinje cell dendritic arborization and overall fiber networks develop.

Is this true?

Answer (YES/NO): NO